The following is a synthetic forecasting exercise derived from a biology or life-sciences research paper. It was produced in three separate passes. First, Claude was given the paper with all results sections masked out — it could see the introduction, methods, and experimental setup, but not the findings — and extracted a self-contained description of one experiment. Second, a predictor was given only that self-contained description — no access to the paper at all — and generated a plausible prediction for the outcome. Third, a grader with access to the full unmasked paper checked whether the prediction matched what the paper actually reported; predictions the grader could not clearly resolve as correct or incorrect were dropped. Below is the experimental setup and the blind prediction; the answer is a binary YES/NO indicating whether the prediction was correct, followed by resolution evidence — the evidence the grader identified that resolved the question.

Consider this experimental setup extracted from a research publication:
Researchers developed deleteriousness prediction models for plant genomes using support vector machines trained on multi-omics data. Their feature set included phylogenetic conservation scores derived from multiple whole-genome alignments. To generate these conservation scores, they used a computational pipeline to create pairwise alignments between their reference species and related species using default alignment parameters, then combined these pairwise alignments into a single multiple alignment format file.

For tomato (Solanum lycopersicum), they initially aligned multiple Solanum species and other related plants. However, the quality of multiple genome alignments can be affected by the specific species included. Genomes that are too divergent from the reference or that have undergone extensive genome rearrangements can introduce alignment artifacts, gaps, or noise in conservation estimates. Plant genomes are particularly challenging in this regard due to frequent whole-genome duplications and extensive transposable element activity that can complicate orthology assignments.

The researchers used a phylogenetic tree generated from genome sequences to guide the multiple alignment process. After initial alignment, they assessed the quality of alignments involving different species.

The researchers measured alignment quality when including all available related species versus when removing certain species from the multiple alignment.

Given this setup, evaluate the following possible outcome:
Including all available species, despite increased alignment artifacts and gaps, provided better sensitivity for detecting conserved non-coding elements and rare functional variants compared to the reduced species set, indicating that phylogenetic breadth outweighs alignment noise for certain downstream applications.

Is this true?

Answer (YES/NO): NO